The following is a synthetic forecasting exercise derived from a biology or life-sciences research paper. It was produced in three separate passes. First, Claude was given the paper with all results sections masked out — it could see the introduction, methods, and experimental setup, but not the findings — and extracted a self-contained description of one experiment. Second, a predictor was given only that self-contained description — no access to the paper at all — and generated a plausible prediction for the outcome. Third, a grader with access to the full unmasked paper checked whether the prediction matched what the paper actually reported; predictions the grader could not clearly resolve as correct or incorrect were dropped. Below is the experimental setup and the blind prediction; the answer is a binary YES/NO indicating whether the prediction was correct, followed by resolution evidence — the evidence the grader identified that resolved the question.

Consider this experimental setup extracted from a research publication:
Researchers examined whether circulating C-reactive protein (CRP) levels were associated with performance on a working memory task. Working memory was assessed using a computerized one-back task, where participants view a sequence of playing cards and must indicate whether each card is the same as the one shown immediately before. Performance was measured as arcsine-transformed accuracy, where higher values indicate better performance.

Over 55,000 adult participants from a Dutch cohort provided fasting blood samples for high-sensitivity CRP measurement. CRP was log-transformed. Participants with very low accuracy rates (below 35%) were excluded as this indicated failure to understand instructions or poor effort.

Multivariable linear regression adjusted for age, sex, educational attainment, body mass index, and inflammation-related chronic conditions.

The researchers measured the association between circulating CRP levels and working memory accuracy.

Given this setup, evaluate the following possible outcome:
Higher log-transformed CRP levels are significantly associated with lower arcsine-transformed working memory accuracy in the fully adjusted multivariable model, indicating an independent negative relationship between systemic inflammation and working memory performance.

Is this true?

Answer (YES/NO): NO